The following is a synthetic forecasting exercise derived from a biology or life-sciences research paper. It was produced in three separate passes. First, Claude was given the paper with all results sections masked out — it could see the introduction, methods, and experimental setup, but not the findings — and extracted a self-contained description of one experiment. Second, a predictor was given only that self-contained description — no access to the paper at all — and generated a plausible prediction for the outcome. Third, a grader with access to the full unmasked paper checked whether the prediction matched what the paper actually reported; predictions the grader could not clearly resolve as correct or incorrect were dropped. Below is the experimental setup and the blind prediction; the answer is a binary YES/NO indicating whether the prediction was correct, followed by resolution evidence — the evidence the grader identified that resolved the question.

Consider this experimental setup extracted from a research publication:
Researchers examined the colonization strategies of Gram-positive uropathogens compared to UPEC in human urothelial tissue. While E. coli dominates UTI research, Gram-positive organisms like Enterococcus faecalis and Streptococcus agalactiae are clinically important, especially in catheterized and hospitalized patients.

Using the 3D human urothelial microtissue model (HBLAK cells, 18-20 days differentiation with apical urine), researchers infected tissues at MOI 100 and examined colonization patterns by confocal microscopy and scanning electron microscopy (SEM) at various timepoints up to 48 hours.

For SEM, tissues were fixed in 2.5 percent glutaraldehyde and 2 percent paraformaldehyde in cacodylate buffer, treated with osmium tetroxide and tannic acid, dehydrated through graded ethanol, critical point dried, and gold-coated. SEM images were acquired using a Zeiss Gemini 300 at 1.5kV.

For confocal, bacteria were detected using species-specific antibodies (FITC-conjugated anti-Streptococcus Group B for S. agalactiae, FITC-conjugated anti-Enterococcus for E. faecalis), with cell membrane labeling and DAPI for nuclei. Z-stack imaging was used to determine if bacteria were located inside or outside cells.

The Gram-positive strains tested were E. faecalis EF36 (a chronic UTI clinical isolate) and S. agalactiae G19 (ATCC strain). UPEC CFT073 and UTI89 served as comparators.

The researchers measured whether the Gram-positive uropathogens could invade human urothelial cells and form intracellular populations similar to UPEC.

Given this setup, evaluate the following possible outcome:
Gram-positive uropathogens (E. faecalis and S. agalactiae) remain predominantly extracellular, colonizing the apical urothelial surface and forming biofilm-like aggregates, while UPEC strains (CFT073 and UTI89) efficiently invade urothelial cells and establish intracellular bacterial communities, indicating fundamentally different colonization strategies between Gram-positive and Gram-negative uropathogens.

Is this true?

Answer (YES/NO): NO